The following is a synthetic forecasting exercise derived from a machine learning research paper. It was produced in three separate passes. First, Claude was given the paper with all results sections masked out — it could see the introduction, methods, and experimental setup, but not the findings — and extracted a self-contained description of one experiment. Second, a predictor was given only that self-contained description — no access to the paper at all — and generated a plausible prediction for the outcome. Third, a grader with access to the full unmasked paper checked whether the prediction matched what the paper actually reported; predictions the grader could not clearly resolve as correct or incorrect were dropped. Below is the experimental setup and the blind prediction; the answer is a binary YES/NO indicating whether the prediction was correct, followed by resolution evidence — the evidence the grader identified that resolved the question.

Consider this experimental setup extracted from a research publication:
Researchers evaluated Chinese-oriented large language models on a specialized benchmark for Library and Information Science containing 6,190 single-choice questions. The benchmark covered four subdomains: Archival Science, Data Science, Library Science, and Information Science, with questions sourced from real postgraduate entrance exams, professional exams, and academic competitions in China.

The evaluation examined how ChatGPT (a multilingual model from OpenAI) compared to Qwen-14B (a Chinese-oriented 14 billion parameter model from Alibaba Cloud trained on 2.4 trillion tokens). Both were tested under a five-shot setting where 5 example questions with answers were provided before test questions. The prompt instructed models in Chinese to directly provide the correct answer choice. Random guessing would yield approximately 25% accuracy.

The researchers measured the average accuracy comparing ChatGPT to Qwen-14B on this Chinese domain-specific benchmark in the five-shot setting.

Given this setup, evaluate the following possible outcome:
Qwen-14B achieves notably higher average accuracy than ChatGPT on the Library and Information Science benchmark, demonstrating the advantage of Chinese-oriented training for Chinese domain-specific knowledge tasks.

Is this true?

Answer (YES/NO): YES